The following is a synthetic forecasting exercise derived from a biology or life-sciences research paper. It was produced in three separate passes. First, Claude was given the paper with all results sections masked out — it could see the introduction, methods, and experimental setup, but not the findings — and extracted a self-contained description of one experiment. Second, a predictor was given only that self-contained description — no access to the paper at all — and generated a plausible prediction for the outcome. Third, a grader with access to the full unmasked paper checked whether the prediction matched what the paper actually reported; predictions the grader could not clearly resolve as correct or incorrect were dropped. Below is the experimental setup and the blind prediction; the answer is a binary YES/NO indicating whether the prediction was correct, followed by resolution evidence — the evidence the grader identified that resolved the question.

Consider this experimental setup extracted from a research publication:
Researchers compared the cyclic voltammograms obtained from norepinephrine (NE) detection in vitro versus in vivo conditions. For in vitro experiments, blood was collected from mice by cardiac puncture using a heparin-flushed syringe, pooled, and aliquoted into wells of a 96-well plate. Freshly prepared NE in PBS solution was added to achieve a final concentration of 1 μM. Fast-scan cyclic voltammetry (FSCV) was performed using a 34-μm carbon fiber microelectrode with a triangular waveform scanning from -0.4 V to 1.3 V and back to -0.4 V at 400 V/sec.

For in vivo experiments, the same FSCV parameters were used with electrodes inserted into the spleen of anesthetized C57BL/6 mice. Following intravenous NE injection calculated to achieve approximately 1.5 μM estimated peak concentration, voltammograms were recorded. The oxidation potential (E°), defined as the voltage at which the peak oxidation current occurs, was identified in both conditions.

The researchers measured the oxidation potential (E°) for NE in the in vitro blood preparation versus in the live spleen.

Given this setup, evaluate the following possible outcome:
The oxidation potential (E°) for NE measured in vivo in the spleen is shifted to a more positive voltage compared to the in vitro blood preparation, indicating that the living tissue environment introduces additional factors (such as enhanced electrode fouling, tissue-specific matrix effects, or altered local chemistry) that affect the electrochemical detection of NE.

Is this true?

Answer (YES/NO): YES